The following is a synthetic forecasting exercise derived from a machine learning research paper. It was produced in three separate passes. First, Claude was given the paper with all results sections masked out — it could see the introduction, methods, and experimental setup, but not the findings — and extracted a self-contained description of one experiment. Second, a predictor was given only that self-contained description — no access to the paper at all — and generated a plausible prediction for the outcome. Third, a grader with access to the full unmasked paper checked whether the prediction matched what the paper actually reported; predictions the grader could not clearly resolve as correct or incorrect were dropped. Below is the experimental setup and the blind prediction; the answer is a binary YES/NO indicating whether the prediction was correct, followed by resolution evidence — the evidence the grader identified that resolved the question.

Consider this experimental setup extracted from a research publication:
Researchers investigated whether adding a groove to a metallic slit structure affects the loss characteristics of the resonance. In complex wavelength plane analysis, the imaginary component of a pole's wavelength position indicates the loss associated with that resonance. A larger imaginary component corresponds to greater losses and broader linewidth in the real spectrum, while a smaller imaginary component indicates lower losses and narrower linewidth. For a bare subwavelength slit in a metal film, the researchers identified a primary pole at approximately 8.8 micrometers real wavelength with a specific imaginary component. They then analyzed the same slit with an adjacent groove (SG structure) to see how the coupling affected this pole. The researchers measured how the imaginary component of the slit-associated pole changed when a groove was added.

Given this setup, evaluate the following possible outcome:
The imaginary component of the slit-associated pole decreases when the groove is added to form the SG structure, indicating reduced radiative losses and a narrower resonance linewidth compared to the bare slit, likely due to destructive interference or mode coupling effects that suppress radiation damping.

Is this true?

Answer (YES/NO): NO